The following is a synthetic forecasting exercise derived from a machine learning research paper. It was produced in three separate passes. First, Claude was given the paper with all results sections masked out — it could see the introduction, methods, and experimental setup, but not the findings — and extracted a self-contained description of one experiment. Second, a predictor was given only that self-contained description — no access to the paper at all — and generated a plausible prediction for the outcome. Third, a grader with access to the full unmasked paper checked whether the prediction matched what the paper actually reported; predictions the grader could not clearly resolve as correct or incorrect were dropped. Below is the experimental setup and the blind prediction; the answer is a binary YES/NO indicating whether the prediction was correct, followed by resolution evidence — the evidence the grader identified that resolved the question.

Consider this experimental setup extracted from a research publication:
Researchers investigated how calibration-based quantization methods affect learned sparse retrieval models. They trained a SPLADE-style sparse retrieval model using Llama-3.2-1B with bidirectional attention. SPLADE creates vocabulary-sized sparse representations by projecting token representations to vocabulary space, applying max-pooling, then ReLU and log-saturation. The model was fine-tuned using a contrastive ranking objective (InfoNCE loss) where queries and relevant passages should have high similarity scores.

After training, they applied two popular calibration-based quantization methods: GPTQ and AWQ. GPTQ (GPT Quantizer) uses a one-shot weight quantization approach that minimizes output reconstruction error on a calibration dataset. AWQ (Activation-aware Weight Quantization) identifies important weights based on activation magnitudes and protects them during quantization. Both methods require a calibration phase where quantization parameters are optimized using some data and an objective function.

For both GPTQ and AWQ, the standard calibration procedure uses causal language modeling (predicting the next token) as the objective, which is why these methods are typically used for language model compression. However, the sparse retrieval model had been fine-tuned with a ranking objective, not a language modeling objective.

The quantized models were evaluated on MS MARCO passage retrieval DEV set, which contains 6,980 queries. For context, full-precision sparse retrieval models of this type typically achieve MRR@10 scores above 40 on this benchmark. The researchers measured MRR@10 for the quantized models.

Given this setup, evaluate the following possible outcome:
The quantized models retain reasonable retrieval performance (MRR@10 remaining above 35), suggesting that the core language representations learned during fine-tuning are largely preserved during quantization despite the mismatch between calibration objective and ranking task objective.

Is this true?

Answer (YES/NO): NO